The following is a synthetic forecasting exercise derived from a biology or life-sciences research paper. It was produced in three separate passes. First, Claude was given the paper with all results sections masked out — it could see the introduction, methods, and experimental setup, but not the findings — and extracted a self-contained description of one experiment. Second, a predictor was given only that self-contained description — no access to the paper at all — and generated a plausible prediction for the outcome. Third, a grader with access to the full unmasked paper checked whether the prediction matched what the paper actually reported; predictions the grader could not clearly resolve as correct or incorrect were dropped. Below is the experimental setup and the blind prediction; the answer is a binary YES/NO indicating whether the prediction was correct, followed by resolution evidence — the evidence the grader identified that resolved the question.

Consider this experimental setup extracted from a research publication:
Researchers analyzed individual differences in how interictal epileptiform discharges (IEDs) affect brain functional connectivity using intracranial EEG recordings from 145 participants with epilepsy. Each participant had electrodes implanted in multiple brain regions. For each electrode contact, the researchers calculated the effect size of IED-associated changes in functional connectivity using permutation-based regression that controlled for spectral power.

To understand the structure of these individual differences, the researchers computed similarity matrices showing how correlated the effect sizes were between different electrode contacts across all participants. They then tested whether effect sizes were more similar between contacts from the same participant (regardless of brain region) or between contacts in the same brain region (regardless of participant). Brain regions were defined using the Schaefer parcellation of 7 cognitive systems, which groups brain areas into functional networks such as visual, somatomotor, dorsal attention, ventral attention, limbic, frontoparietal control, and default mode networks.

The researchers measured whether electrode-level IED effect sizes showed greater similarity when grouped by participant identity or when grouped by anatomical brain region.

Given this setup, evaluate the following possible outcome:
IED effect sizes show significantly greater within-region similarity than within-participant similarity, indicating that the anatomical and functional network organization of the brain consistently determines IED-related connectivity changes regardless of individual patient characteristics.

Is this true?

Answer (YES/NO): NO